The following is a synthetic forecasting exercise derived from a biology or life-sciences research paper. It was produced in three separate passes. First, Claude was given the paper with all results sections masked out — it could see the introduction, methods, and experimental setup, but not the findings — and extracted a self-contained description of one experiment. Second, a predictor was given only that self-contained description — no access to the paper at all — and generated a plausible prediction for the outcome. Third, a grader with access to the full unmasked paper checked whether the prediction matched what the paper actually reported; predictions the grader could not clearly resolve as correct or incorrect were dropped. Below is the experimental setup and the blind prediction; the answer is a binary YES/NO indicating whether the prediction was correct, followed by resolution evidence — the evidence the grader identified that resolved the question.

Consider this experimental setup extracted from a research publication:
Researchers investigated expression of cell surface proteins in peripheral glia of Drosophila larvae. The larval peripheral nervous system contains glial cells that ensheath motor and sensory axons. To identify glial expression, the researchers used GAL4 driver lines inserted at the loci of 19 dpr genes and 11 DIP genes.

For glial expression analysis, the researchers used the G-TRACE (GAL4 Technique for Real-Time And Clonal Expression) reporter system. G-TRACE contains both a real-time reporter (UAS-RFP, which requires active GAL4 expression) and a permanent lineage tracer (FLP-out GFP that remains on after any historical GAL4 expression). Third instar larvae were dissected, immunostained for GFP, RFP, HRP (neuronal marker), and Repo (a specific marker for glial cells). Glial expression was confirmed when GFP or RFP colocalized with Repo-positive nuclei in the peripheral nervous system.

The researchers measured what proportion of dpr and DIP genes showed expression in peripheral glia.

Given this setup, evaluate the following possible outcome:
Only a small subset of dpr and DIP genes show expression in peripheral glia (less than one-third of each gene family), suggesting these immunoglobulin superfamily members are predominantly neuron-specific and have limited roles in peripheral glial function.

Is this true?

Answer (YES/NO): YES